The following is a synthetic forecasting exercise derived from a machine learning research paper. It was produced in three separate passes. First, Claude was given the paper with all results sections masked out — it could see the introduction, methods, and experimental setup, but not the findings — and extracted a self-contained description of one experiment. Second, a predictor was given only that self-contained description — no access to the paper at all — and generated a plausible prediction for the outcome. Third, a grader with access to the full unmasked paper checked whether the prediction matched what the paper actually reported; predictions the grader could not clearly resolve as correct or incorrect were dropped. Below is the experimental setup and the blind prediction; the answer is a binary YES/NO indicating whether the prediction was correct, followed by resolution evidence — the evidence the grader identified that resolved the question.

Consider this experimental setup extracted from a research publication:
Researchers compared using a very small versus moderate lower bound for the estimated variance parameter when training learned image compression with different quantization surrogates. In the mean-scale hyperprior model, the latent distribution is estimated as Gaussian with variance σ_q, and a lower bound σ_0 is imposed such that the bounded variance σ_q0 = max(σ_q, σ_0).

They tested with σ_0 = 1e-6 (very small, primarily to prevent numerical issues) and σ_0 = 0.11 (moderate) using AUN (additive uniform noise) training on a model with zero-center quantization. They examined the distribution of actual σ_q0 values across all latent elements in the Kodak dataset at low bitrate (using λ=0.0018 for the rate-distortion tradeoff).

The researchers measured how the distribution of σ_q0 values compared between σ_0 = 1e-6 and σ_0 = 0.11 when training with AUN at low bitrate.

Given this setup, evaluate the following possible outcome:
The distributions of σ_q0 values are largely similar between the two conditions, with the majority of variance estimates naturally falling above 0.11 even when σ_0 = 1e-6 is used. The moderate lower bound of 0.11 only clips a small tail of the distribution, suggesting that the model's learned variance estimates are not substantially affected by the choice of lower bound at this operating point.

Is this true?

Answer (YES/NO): NO